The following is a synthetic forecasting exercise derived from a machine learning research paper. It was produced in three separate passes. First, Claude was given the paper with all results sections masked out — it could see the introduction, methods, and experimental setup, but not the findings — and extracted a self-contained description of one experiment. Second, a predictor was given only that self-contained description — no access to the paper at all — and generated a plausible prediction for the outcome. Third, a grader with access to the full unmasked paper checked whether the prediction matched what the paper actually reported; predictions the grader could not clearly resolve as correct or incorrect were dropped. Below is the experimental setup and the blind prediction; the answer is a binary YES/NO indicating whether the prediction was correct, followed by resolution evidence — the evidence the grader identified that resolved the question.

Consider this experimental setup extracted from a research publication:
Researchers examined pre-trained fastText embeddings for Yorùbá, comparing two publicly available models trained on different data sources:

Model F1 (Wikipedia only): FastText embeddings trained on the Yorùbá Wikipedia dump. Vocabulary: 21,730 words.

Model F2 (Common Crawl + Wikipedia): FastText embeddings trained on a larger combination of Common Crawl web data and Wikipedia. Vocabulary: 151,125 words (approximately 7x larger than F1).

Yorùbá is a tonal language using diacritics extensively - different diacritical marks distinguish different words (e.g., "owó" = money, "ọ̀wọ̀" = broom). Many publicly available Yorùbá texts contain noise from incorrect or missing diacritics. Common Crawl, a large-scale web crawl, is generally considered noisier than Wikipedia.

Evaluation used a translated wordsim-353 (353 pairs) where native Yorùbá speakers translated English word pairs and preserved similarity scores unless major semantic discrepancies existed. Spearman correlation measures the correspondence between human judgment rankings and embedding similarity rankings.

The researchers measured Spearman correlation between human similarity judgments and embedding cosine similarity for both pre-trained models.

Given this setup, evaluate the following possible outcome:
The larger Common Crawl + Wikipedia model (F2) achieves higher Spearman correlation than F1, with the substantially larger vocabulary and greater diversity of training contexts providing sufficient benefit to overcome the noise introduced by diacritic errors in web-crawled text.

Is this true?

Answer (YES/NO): NO